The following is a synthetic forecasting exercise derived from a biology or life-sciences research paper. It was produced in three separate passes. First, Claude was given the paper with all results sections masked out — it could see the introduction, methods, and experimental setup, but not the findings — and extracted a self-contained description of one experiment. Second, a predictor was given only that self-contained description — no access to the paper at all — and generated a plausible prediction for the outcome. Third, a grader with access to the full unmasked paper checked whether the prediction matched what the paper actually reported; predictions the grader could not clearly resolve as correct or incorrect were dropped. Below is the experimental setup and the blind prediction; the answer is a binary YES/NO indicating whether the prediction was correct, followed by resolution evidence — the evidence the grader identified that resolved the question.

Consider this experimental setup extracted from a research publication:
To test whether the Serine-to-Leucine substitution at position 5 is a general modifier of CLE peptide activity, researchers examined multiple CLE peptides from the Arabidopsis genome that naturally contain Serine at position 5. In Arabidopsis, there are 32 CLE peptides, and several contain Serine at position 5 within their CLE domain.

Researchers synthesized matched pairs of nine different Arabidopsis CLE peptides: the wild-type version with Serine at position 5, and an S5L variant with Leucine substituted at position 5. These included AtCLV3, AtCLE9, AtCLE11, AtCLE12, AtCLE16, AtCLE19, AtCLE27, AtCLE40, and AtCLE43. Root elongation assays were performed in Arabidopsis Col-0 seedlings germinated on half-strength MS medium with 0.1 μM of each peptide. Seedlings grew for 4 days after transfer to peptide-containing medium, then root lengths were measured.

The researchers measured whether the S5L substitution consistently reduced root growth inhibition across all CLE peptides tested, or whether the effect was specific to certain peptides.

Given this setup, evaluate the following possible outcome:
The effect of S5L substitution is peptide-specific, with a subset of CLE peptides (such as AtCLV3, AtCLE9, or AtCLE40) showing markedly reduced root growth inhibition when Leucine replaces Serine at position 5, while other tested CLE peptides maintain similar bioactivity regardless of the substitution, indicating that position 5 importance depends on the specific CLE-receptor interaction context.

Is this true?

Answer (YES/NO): NO